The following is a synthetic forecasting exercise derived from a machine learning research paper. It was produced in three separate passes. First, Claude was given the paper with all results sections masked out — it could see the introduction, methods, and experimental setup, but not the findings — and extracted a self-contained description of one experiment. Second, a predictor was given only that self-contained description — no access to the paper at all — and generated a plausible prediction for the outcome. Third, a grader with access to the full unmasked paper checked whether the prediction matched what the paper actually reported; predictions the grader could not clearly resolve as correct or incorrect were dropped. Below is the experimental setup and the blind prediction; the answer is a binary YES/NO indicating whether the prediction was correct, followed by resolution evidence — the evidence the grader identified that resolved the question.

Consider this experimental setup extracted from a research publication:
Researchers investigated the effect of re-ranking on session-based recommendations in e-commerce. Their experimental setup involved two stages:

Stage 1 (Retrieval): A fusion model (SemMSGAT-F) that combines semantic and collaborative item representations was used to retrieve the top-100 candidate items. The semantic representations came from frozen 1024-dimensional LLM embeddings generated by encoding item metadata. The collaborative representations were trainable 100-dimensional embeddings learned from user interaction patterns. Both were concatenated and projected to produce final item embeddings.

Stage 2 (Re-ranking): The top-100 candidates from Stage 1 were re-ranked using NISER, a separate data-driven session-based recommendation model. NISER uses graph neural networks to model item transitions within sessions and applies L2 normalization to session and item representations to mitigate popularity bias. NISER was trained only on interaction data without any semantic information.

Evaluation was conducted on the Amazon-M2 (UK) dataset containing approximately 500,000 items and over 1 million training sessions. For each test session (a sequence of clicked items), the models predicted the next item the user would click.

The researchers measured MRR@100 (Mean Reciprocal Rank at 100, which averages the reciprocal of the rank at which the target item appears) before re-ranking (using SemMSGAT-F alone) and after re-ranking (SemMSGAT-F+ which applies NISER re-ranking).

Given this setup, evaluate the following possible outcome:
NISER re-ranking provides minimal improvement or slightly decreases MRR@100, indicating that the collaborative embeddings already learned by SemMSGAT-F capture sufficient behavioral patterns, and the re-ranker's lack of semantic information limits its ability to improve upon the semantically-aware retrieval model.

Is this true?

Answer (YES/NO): NO